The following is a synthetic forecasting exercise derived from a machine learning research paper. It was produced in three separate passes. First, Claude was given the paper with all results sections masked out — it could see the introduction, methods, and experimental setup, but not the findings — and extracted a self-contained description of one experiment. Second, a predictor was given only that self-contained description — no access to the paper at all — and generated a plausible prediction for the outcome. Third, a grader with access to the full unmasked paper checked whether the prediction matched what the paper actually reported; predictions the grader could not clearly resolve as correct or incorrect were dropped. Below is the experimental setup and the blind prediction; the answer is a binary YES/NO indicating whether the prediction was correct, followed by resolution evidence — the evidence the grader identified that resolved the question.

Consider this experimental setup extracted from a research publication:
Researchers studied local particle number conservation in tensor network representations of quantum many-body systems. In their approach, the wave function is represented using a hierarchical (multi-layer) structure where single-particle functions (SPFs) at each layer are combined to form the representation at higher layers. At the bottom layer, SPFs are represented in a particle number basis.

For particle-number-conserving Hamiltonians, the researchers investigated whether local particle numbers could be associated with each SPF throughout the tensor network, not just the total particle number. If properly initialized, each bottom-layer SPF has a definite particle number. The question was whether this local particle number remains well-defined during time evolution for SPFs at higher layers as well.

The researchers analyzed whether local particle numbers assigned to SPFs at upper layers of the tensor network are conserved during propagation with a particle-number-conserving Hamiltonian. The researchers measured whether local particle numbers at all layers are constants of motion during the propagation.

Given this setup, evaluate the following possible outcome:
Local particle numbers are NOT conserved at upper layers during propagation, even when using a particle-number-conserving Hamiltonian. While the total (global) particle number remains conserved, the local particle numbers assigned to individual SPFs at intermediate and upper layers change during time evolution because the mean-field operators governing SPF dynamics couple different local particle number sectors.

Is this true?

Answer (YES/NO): NO